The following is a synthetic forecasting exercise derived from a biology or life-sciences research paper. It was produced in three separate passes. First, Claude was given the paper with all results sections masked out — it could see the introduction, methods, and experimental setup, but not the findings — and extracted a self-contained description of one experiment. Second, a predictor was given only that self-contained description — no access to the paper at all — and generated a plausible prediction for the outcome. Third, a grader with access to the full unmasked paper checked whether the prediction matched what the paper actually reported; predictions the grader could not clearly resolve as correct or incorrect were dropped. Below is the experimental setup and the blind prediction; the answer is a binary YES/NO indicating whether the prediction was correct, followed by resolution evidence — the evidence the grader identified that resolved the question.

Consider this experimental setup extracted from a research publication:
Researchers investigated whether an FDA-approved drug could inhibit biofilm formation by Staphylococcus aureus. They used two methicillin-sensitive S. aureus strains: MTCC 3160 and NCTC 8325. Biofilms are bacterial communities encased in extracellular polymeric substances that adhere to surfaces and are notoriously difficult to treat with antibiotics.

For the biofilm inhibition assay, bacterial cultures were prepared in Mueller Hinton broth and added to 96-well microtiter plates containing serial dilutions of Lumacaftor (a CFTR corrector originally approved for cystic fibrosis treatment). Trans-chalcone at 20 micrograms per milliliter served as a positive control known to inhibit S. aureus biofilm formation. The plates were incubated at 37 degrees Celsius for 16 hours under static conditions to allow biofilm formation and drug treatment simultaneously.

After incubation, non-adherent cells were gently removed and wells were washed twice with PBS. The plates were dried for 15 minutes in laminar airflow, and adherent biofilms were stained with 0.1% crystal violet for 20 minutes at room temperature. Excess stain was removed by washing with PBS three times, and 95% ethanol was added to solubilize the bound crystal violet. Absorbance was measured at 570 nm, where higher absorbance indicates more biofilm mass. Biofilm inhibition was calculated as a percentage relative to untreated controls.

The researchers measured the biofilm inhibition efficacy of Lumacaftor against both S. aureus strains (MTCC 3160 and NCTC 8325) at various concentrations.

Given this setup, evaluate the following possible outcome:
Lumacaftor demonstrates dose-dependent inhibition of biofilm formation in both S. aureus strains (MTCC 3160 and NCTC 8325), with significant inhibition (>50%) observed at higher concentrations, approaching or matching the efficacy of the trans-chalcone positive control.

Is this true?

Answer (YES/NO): YES